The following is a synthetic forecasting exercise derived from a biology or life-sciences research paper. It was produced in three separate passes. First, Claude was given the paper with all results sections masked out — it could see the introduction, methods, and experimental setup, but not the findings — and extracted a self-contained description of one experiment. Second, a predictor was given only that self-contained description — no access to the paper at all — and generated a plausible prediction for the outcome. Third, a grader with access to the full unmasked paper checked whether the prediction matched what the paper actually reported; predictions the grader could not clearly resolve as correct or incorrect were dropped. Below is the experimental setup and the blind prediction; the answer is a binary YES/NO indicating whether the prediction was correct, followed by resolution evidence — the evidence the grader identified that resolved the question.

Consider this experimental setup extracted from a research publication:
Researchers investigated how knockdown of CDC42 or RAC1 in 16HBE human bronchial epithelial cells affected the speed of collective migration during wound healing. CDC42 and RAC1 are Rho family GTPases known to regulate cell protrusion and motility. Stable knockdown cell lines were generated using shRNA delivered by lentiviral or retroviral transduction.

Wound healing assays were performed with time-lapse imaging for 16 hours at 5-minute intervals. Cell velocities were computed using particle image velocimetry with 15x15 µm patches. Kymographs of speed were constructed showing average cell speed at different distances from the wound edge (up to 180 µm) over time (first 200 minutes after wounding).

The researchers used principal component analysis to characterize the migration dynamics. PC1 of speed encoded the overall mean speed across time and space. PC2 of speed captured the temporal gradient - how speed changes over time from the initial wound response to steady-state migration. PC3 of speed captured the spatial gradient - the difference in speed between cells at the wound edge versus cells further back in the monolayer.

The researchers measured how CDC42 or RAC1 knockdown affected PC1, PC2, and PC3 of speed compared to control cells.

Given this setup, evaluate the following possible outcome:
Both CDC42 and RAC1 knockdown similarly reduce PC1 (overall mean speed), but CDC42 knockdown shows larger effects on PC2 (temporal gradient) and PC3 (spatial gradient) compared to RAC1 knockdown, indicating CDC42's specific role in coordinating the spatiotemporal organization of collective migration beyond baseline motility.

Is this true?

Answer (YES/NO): NO